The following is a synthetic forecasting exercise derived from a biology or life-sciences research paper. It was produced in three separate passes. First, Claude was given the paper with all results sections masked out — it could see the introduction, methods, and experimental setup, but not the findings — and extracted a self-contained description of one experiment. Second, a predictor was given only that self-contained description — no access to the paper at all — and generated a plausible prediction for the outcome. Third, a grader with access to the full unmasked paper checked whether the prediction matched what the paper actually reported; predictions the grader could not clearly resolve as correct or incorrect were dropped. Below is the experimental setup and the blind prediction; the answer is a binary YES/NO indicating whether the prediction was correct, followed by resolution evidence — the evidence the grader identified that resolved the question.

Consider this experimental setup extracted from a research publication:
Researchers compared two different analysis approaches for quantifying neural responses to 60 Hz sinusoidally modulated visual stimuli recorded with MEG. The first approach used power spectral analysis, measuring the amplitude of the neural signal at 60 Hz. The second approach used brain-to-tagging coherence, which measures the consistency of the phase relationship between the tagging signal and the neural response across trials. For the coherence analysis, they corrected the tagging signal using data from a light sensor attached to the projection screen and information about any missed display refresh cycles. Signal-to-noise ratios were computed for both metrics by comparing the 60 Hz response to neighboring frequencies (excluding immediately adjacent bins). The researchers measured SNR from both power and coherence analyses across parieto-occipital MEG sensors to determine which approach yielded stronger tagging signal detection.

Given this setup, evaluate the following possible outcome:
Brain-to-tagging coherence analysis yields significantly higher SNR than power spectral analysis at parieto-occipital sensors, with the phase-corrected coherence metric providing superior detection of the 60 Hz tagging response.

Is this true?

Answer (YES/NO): YES